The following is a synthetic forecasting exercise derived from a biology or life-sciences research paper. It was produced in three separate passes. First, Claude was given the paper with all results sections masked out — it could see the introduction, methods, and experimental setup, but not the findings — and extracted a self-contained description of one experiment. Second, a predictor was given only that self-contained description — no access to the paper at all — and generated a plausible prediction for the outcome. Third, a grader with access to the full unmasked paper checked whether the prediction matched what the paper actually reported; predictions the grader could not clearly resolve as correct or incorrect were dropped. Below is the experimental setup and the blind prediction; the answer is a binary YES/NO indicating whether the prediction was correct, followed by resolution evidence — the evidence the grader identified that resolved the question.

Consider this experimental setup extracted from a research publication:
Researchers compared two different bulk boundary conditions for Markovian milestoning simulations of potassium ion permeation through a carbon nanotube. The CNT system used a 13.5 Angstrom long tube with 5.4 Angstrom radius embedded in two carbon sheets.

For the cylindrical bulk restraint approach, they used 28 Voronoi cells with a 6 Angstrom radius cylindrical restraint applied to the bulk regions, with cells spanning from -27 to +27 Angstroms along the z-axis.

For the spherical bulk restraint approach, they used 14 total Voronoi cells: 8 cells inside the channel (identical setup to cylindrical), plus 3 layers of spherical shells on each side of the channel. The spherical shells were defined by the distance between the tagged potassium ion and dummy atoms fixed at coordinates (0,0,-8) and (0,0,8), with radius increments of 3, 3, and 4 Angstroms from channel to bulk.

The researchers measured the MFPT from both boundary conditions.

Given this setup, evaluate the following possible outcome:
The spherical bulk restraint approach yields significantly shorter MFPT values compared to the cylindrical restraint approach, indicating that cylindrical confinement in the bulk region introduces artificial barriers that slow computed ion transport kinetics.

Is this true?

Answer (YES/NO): NO